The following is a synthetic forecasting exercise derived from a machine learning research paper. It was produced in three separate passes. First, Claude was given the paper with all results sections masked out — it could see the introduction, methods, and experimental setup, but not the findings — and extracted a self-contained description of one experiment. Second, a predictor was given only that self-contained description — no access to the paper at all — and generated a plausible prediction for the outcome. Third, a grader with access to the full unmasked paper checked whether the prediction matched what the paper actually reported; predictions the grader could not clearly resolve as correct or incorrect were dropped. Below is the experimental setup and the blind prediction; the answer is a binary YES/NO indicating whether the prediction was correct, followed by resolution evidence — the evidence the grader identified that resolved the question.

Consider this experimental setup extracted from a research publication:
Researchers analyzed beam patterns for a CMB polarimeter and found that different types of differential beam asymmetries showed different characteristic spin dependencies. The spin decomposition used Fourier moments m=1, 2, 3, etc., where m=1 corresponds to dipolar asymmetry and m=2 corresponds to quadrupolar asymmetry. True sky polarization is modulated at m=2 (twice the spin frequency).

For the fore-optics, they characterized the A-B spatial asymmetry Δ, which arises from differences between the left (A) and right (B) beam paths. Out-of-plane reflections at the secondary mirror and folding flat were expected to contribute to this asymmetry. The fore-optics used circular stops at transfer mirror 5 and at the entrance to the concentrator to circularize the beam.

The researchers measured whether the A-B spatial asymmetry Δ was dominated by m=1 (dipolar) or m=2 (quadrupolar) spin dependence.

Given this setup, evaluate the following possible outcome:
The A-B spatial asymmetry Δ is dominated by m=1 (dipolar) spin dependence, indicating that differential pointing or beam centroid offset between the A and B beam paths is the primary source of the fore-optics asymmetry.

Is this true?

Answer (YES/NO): YES